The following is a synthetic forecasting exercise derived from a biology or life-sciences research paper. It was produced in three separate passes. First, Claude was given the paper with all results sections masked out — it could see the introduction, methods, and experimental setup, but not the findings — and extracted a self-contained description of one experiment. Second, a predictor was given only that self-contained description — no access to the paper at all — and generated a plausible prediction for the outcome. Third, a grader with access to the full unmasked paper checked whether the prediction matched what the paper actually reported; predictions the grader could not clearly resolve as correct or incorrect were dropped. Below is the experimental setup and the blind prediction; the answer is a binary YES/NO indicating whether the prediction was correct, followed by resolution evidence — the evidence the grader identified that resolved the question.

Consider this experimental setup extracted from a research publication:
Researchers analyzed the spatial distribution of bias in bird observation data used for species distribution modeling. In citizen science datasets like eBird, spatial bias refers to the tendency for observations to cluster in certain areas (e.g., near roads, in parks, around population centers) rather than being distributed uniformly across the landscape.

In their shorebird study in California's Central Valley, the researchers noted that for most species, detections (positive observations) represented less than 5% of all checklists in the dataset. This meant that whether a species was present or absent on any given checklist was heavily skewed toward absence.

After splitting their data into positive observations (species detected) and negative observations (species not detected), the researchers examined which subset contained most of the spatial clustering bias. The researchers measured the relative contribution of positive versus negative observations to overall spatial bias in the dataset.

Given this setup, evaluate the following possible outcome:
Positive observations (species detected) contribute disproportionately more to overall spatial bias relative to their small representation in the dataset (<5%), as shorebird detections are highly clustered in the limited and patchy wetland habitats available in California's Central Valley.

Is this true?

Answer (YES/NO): NO